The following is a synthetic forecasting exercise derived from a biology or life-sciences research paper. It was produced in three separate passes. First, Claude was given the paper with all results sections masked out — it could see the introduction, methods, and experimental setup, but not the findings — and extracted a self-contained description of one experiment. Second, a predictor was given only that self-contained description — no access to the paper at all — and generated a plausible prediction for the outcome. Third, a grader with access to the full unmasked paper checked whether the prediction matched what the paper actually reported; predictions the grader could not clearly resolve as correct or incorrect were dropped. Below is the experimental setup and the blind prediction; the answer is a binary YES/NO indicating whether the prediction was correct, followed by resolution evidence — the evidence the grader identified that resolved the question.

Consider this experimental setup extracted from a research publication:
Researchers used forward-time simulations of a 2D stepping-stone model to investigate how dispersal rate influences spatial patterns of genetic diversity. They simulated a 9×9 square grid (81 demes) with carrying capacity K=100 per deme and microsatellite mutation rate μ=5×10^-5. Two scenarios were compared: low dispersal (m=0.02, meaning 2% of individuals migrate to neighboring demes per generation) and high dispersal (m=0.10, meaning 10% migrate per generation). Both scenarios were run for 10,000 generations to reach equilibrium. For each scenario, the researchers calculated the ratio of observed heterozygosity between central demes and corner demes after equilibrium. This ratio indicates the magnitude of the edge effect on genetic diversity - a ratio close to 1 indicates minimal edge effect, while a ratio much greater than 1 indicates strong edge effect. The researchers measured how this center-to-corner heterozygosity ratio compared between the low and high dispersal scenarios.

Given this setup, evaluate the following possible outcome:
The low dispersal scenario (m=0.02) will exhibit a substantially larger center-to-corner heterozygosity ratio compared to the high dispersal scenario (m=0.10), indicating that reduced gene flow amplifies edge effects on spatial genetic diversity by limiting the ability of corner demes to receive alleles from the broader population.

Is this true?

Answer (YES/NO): YES